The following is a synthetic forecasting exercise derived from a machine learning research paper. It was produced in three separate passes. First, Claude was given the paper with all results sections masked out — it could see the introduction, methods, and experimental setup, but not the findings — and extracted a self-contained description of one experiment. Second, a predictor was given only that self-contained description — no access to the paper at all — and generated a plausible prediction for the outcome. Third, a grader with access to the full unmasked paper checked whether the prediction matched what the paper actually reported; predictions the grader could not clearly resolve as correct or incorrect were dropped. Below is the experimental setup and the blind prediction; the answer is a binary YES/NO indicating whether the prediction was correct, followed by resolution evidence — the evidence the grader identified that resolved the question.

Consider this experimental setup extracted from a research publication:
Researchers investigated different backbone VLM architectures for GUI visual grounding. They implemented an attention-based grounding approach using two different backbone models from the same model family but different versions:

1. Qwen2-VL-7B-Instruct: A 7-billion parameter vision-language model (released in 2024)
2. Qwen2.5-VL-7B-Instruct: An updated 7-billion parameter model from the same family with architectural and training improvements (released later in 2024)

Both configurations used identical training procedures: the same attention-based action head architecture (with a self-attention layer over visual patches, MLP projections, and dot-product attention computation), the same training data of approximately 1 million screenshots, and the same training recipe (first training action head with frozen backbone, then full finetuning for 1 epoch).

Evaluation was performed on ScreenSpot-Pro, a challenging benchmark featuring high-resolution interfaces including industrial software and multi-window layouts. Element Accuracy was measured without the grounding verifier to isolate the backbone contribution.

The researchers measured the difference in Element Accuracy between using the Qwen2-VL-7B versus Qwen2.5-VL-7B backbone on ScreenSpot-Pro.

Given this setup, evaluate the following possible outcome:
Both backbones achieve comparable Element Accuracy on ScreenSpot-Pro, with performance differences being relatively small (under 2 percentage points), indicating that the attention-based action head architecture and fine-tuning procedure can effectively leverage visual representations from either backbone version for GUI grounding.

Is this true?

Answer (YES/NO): NO